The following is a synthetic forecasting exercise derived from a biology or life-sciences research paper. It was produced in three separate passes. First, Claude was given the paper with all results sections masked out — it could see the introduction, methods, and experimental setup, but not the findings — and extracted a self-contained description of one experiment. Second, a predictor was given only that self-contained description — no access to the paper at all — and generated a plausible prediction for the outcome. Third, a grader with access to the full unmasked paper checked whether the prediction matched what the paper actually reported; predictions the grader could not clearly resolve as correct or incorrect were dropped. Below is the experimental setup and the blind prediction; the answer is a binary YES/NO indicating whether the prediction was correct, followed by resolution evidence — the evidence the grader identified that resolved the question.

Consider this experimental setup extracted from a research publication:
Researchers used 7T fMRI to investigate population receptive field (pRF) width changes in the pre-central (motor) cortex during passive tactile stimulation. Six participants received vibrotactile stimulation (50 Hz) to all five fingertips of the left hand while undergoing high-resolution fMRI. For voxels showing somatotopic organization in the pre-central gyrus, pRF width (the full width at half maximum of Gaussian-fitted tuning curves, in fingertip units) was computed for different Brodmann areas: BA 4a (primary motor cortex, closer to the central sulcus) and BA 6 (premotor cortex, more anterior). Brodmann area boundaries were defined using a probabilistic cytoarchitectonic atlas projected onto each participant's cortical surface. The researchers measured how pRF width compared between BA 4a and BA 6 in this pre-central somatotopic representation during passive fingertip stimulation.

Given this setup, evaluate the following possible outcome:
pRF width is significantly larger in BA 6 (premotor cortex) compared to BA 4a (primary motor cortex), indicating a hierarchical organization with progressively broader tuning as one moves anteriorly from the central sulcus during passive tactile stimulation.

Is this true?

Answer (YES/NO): NO